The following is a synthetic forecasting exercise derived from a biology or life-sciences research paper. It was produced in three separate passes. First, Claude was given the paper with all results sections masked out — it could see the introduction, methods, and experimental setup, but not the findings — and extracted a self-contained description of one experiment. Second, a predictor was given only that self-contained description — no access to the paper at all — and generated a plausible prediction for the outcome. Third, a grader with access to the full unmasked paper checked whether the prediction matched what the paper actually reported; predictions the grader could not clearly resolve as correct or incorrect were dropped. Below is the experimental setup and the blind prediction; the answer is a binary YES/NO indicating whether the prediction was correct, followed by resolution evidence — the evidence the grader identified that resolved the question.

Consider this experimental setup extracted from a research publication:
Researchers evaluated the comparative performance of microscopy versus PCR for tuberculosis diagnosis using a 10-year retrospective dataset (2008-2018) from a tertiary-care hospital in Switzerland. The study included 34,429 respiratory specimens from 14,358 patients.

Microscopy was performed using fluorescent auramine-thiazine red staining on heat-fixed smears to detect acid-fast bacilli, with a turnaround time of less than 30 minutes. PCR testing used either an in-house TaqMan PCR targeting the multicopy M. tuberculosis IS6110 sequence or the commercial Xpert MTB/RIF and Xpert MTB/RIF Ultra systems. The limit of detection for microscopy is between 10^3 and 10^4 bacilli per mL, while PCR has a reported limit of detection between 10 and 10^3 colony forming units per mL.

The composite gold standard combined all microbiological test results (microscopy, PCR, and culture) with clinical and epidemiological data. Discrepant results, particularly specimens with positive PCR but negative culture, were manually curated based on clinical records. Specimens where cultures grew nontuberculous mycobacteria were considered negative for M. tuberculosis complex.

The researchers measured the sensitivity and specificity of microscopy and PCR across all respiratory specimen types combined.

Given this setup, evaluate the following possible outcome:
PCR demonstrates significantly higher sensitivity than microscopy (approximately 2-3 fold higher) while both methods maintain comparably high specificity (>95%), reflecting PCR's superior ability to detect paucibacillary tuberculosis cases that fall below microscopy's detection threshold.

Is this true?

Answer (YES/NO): NO